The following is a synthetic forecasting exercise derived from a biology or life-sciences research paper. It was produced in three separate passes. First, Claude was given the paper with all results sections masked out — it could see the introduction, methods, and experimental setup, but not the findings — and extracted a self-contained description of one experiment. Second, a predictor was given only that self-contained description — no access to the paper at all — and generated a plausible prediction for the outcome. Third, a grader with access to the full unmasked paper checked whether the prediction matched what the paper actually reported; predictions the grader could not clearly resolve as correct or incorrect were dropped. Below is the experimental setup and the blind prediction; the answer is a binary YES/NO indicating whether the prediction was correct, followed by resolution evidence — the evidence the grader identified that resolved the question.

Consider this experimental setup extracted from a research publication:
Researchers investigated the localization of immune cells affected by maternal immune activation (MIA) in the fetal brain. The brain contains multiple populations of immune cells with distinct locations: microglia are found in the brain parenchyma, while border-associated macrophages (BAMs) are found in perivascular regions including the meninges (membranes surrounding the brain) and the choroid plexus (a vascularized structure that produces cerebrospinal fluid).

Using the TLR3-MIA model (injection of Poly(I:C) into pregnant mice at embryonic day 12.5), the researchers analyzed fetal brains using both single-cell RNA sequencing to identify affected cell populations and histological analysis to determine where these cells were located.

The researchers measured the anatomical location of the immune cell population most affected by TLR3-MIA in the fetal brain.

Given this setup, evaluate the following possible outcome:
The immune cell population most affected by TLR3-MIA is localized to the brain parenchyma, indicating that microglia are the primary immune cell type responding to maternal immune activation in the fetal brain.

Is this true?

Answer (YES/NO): NO